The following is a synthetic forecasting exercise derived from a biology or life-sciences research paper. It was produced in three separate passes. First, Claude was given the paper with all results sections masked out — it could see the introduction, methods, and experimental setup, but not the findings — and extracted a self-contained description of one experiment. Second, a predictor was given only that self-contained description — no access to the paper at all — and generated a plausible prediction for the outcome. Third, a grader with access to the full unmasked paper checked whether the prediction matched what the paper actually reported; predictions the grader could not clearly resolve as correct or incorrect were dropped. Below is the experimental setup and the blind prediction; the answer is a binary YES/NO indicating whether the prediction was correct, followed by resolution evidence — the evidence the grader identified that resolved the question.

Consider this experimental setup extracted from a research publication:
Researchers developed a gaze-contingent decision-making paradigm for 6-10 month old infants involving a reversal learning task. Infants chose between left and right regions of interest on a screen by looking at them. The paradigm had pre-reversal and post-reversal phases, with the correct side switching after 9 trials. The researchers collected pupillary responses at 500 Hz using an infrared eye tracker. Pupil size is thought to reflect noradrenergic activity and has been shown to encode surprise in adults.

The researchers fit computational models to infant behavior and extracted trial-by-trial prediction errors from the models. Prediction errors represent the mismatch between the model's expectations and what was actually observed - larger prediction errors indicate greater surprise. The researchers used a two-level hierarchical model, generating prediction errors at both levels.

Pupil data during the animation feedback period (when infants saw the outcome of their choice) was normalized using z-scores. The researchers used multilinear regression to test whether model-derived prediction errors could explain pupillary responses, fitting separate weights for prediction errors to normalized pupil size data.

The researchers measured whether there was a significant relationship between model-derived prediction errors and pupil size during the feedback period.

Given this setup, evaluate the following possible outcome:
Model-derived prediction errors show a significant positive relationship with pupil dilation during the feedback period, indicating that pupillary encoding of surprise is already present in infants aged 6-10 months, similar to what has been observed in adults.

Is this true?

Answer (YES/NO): YES